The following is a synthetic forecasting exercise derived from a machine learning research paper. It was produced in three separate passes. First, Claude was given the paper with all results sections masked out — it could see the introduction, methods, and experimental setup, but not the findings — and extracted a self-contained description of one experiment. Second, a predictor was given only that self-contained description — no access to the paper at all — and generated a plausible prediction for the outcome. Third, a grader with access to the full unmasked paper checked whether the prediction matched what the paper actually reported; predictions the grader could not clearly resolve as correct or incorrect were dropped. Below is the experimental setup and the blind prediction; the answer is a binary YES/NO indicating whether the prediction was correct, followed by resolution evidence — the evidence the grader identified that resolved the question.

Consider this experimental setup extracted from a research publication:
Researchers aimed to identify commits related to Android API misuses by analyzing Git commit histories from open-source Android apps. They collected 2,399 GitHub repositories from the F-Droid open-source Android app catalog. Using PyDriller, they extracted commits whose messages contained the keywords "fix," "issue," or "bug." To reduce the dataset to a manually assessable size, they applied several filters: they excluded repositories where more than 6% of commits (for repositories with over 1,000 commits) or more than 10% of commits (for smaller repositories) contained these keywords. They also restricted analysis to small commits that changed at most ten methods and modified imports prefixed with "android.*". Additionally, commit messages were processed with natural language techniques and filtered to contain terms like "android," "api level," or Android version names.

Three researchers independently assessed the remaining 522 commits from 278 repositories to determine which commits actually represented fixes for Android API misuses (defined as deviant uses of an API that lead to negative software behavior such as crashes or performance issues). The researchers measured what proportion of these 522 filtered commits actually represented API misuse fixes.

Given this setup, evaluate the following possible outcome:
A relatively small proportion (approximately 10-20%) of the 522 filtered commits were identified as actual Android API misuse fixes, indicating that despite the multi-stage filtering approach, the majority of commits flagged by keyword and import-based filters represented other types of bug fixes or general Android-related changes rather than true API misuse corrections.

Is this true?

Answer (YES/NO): NO